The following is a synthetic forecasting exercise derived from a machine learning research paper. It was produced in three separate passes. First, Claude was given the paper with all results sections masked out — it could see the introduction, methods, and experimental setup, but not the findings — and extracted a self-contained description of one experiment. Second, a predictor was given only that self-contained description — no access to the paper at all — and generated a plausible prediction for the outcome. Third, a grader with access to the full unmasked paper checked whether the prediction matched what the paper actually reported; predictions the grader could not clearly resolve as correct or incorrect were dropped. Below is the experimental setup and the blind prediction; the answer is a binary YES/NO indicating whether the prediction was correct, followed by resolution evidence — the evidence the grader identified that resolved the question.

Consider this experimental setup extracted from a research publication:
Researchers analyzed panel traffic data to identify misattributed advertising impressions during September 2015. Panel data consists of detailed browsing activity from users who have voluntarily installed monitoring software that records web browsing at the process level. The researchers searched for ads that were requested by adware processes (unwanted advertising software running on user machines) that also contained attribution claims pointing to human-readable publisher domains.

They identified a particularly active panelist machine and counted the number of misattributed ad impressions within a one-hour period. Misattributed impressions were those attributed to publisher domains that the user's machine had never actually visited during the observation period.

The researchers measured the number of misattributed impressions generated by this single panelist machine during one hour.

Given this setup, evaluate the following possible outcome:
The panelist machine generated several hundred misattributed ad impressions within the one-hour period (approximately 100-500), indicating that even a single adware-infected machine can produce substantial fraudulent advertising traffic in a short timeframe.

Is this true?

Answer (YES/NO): NO